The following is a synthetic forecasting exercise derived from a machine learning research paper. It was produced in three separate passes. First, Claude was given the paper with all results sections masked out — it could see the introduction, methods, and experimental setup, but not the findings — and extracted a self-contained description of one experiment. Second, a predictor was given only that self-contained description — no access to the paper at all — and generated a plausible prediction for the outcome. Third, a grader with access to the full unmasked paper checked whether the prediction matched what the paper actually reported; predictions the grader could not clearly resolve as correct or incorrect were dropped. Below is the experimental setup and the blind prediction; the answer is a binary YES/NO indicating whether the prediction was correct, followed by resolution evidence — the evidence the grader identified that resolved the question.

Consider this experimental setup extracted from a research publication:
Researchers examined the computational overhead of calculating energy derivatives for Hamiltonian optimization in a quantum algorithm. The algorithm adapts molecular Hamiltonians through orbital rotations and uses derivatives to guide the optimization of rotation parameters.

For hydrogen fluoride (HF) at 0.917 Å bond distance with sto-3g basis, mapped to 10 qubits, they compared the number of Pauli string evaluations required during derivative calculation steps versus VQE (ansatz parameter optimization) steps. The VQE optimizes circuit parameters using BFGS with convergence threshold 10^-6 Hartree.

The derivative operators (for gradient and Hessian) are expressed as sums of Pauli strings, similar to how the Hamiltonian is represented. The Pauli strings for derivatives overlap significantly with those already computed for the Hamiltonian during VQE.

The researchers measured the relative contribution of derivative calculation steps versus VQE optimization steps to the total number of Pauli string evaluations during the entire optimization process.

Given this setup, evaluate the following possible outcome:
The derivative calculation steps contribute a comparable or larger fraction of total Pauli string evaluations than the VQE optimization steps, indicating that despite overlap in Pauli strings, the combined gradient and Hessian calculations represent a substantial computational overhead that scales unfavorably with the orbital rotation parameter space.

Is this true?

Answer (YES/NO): NO